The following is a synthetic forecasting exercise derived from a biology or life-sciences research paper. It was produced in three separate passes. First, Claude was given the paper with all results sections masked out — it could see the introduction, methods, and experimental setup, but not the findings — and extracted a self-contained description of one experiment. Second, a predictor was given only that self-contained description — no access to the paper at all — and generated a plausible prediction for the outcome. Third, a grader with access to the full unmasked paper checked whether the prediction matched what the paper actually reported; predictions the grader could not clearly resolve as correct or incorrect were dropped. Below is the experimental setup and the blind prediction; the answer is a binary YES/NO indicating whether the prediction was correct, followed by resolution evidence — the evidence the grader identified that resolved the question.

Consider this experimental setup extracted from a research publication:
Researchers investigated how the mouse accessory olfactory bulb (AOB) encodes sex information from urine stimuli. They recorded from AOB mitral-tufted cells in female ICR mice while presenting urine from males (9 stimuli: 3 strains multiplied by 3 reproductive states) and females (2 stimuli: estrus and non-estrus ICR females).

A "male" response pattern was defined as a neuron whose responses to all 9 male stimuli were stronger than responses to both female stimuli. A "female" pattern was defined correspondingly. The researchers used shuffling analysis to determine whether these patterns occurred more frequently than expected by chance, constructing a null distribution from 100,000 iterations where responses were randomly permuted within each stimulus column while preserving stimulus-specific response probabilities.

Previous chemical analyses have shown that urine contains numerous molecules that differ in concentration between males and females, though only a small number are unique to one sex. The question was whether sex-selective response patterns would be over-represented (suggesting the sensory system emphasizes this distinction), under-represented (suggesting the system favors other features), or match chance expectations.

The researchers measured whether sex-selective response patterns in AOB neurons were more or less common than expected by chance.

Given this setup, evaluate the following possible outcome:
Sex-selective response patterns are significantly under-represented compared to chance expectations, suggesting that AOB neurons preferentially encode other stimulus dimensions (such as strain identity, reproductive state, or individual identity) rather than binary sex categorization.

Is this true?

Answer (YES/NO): NO